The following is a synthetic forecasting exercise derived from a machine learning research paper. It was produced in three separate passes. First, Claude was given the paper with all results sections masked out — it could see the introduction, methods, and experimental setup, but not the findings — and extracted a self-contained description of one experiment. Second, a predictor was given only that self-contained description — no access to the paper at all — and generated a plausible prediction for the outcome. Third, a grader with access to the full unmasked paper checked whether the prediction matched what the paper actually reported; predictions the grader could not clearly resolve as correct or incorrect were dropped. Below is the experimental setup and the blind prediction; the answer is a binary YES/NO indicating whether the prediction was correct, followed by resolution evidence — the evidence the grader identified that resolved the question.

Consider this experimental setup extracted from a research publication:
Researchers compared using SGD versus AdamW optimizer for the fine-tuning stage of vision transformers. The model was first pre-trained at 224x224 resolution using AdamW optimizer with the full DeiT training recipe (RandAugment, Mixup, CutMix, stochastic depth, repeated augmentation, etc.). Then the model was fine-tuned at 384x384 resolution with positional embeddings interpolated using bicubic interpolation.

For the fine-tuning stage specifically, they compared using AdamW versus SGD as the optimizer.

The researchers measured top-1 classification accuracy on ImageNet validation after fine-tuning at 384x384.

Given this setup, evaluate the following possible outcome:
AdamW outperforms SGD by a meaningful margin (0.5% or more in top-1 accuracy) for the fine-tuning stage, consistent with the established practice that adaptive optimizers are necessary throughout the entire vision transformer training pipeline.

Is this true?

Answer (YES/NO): NO